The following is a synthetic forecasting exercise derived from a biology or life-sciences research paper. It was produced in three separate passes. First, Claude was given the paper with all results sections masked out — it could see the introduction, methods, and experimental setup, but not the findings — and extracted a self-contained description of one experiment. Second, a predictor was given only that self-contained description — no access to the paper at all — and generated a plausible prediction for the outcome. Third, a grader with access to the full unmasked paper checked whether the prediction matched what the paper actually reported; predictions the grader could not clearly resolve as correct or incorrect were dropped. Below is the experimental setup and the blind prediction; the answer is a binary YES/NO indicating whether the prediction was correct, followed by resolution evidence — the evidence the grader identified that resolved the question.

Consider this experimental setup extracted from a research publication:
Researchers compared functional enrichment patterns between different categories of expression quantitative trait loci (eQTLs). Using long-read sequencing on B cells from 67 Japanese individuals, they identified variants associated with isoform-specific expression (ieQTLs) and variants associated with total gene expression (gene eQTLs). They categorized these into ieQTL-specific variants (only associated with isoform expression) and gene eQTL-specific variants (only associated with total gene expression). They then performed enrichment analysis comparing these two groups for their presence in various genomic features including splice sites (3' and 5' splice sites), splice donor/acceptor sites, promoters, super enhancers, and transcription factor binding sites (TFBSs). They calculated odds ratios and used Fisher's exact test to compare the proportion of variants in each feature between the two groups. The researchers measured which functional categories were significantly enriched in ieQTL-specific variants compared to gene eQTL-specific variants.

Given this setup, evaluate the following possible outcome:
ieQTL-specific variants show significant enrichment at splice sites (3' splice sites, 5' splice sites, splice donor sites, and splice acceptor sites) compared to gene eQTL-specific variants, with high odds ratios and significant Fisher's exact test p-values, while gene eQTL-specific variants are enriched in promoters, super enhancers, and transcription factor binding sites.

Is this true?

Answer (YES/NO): NO